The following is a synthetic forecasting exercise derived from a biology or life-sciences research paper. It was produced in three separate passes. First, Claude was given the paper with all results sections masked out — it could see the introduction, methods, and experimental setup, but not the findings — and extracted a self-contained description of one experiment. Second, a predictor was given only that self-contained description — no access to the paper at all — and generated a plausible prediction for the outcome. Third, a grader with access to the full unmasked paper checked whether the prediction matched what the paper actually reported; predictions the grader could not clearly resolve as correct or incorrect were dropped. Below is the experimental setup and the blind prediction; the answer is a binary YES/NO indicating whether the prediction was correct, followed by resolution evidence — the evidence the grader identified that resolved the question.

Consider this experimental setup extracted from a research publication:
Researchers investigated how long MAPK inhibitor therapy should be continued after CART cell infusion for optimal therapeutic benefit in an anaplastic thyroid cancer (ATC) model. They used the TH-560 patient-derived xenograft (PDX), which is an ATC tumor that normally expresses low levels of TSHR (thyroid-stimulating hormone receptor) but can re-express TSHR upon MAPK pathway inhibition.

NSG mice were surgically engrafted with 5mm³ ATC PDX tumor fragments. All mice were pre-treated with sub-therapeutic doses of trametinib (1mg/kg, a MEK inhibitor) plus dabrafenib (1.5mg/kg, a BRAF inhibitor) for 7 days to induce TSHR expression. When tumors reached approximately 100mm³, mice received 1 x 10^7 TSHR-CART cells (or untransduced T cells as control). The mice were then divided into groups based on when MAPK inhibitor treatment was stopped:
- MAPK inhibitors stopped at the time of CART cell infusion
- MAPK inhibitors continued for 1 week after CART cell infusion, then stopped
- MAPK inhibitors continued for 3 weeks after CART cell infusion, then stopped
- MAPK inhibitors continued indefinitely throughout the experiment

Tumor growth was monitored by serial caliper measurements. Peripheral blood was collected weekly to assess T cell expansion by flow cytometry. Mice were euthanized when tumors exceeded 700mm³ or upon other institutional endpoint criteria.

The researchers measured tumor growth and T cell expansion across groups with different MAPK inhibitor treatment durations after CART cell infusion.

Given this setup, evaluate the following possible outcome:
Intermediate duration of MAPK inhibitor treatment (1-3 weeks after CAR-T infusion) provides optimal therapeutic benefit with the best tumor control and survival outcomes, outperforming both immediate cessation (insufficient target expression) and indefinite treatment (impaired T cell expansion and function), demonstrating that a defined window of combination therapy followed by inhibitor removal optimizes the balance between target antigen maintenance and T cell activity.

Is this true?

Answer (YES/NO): NO